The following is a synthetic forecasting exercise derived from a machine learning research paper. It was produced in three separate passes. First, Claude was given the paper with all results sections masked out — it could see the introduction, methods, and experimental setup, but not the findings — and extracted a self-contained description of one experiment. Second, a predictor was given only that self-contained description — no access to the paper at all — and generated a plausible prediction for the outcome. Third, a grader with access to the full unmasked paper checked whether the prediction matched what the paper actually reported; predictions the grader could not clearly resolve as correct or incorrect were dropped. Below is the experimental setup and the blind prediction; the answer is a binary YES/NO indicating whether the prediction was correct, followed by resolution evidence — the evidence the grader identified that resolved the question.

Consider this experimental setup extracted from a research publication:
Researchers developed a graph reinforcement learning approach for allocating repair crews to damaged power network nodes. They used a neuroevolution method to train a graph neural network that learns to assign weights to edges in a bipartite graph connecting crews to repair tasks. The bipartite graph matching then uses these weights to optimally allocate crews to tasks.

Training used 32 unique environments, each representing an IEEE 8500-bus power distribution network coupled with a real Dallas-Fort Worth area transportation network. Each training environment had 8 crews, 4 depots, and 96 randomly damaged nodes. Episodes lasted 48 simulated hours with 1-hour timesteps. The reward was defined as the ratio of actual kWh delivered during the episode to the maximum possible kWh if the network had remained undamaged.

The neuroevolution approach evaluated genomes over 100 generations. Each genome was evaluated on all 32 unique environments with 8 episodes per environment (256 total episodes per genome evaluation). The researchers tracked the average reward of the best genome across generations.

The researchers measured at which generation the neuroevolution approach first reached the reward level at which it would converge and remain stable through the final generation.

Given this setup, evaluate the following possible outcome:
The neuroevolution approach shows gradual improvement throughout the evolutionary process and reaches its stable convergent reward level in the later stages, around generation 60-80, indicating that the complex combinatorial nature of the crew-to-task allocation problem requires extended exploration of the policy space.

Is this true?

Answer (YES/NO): NO